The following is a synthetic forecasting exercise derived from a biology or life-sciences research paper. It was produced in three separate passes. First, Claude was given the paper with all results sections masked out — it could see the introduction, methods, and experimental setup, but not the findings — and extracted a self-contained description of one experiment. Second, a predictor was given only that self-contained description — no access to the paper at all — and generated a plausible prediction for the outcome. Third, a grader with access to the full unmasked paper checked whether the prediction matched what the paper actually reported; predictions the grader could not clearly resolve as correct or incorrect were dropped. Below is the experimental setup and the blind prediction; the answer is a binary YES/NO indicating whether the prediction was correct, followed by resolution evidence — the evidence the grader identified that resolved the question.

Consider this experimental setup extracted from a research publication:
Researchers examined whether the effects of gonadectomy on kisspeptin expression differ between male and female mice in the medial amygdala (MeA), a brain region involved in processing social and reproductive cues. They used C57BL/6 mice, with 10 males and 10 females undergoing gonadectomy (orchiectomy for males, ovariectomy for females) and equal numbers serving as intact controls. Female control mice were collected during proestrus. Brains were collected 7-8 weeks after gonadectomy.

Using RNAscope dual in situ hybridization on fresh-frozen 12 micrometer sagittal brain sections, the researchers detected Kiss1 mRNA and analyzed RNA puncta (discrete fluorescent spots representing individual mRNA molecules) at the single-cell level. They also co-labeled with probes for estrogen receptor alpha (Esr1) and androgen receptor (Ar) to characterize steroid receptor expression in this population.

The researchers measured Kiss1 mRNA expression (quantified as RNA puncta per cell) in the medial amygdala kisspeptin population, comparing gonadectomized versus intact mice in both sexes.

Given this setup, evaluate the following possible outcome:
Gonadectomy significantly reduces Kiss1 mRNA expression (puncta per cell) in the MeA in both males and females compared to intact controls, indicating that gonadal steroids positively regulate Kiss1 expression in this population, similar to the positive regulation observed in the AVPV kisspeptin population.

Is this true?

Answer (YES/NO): NO